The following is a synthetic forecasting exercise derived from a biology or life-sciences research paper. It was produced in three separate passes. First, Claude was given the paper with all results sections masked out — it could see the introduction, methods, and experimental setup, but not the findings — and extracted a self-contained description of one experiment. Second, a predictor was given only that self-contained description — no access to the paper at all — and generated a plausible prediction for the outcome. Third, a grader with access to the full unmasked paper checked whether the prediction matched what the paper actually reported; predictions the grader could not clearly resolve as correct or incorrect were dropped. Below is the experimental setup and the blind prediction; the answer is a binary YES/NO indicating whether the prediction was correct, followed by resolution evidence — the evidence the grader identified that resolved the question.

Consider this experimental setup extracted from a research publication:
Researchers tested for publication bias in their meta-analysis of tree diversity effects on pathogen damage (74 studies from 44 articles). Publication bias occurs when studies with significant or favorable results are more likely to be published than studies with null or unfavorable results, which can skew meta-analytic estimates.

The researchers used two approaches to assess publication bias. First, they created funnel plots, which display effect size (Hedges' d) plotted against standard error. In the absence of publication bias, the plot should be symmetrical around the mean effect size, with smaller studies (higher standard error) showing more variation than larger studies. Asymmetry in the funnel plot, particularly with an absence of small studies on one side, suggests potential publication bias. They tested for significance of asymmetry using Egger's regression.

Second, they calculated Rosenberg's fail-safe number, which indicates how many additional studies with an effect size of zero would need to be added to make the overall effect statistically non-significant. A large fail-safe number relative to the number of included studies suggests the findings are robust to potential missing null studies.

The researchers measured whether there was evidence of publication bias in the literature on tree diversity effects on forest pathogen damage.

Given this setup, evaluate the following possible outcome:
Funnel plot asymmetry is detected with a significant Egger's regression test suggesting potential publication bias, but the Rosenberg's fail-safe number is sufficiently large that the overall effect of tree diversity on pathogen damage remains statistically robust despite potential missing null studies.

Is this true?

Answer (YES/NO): YES